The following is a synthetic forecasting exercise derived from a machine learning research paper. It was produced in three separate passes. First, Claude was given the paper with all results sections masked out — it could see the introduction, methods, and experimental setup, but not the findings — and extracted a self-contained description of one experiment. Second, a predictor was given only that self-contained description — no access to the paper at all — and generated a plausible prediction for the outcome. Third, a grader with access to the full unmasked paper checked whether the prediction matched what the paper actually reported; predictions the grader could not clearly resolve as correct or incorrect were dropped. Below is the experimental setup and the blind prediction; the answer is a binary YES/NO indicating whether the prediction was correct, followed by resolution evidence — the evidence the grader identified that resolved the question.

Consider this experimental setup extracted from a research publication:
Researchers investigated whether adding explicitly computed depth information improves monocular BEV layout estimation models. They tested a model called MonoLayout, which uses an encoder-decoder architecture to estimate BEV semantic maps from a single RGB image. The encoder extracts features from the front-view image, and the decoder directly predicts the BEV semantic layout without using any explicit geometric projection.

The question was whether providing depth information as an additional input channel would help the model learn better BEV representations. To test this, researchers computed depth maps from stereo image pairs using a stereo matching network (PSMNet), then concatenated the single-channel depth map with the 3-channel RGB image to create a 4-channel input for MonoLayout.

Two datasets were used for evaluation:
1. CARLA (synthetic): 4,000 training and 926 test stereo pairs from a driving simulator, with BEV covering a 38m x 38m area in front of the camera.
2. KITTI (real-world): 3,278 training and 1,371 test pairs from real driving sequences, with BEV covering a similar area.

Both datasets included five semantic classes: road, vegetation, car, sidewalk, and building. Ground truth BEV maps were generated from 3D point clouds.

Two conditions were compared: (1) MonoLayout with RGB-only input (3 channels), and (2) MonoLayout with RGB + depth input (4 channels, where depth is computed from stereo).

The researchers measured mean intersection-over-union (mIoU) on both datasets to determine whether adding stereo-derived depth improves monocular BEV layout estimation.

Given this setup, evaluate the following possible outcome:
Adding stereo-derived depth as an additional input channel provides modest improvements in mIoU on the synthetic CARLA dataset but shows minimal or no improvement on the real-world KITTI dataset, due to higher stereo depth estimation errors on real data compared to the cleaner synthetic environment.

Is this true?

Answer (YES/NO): NO